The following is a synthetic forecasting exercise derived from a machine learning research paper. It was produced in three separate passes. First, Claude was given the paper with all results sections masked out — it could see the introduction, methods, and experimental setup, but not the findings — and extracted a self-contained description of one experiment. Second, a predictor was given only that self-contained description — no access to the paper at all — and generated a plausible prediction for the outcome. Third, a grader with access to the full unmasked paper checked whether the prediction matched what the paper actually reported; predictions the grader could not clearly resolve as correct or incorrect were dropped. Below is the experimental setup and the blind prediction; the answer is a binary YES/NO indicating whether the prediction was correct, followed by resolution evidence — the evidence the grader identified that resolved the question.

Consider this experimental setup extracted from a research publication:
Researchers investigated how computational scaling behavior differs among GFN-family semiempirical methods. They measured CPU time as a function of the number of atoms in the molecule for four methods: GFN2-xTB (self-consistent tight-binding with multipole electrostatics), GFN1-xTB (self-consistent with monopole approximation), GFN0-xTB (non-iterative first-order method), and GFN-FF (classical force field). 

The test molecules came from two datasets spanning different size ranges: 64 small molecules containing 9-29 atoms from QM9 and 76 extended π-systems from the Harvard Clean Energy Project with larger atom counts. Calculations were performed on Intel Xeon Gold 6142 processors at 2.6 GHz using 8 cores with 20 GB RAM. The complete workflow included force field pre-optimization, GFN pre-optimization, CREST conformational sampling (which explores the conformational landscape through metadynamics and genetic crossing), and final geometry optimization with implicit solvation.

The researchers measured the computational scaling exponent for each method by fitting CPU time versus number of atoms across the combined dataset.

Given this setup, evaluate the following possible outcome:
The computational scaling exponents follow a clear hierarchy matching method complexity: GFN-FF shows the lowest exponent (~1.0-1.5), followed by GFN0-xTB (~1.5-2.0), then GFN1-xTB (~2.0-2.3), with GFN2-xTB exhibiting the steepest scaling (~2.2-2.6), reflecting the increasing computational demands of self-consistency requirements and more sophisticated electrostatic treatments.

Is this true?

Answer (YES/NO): NO